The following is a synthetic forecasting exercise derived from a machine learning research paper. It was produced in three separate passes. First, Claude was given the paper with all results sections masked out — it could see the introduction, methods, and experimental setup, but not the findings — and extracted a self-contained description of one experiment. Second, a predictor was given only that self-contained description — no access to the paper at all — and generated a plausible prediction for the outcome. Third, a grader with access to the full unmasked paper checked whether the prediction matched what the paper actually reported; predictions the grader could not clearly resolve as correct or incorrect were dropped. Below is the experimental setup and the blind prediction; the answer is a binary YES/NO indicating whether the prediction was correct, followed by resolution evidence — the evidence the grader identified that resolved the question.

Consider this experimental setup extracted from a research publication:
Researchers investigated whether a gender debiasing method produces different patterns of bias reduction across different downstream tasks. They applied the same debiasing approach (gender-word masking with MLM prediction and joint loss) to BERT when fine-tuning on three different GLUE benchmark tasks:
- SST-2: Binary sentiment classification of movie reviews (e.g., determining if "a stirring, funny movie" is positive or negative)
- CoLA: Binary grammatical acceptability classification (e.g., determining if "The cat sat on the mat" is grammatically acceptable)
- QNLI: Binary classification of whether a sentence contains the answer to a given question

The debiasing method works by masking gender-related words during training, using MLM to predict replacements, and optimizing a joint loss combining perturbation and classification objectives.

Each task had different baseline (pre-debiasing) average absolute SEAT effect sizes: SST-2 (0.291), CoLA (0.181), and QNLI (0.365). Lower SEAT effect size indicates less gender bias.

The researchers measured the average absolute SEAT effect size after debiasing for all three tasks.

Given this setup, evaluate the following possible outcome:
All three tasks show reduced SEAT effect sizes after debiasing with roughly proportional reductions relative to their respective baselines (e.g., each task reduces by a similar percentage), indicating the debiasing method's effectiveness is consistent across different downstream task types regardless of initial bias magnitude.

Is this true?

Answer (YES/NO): NO